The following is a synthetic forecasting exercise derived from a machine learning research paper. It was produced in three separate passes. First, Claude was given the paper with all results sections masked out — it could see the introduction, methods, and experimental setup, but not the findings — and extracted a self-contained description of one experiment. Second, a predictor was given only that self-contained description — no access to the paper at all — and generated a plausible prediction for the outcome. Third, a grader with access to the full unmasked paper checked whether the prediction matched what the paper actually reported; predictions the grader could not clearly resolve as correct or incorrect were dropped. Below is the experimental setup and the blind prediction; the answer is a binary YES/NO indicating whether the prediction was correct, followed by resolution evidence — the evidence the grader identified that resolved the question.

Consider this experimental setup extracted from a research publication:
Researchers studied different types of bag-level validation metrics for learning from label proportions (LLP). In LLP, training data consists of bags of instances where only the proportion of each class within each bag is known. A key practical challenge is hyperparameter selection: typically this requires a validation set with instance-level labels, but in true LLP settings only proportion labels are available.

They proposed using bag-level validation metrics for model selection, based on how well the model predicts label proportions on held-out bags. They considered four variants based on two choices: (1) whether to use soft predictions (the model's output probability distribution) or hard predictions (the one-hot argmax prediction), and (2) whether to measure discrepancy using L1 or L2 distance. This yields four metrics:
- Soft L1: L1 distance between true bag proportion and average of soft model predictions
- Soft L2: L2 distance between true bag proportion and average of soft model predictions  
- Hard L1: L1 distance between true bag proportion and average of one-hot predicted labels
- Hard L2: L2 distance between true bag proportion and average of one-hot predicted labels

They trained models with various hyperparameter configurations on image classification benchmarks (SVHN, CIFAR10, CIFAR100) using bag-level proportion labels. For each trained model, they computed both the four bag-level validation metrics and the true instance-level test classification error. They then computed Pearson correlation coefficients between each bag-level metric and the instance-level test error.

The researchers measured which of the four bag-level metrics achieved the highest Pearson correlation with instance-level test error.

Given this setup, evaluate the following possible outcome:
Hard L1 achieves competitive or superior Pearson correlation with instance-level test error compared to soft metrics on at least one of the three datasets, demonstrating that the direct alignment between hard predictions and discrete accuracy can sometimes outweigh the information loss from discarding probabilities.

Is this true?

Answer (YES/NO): YES